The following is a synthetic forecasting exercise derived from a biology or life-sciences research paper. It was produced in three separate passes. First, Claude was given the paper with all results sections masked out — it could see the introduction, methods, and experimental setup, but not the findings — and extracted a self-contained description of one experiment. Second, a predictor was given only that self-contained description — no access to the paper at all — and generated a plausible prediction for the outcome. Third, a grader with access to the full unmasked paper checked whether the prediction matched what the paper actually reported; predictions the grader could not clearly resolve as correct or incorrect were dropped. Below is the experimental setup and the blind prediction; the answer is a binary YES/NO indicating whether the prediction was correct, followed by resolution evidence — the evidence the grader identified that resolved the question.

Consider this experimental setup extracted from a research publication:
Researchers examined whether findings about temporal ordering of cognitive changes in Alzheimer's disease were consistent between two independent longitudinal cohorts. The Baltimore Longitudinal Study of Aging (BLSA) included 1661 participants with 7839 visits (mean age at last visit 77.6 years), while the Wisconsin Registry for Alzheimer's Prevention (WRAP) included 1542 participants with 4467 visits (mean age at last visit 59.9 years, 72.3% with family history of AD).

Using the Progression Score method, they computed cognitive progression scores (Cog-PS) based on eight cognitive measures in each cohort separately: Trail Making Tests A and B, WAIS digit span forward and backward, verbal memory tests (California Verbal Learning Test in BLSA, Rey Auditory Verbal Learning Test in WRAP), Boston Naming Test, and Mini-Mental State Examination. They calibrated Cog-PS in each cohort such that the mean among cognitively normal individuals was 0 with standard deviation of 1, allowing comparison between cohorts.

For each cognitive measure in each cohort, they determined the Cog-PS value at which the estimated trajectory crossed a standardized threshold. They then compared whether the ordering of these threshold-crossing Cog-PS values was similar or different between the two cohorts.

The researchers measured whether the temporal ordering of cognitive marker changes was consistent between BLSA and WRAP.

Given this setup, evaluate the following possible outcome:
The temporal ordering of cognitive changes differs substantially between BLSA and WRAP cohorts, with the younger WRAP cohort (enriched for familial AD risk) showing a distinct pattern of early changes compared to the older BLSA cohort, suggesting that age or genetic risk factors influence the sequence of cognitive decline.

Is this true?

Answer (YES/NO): NO